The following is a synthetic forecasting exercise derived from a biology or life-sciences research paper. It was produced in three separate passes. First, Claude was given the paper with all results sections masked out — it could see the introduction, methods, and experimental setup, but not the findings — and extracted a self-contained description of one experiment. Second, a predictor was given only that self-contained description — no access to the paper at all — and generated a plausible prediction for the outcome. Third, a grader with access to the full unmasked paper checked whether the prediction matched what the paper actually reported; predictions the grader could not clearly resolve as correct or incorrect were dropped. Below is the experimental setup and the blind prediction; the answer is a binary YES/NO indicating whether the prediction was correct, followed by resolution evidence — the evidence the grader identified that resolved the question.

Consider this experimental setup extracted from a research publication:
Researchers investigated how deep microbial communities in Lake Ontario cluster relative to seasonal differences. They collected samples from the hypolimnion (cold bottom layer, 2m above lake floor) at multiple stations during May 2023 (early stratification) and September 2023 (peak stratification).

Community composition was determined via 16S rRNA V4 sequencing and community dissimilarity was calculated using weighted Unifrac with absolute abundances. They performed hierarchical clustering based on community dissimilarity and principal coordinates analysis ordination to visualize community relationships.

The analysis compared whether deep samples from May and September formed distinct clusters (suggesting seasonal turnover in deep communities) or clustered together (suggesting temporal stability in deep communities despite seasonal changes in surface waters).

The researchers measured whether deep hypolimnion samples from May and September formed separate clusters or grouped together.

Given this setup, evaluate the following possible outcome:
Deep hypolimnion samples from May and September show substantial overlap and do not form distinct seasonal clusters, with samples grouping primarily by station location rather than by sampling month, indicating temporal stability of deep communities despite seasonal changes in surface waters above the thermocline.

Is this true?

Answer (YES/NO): NO